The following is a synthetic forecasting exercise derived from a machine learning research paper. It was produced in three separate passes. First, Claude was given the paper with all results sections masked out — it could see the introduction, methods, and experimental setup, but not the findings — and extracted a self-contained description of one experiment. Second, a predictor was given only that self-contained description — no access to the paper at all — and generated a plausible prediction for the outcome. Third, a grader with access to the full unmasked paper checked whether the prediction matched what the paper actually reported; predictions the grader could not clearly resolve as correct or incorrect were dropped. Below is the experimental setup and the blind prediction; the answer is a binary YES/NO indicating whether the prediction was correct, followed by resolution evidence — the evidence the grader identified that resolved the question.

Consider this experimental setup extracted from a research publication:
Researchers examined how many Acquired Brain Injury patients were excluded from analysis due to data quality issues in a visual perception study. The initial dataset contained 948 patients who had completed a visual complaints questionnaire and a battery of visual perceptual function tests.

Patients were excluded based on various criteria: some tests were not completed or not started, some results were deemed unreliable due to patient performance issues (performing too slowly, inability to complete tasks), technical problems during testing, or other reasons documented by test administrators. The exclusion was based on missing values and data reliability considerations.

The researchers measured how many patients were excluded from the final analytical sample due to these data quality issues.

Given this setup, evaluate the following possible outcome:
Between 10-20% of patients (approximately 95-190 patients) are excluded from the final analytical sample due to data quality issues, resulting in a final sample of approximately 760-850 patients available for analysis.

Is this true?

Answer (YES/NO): YES